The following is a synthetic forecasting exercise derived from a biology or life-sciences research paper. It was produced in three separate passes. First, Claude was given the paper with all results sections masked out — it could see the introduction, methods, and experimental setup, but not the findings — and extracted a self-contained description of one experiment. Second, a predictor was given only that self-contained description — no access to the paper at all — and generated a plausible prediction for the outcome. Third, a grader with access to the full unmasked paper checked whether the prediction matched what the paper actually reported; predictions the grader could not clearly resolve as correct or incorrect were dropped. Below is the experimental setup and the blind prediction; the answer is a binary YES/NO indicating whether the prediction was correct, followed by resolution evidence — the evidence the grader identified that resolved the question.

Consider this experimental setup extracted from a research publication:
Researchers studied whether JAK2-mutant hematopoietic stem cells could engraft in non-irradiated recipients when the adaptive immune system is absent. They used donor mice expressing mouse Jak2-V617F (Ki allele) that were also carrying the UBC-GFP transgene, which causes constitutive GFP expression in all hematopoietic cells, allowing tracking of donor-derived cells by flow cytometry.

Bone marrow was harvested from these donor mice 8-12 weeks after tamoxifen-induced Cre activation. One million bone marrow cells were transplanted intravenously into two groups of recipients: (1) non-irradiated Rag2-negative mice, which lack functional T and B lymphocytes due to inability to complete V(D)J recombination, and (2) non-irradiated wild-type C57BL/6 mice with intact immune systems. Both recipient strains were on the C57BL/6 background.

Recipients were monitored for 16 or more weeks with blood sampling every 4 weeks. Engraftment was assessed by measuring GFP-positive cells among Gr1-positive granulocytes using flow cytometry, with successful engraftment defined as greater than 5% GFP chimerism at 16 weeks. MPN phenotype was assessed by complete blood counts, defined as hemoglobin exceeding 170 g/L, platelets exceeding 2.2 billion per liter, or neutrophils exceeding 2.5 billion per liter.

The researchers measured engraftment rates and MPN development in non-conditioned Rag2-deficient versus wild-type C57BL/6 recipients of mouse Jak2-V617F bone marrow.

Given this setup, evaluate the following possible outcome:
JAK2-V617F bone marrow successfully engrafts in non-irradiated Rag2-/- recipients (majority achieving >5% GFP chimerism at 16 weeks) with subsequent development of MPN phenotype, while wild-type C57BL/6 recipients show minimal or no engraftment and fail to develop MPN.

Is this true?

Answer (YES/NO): NO